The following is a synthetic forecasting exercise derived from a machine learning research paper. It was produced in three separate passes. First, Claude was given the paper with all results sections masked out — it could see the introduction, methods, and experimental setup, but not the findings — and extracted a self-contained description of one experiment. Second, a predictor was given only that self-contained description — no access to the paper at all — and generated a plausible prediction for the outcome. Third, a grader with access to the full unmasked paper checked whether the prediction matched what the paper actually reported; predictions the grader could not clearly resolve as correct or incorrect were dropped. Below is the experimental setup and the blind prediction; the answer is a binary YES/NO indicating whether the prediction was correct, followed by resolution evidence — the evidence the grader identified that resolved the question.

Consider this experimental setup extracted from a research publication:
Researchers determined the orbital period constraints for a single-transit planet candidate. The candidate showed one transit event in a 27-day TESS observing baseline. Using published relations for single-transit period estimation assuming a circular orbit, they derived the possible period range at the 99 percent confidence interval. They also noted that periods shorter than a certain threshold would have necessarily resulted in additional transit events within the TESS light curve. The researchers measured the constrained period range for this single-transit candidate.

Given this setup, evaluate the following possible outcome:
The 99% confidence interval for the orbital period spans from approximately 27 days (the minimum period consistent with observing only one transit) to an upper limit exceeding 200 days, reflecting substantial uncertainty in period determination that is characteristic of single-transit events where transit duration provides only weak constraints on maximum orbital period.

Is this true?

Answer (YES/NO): NO